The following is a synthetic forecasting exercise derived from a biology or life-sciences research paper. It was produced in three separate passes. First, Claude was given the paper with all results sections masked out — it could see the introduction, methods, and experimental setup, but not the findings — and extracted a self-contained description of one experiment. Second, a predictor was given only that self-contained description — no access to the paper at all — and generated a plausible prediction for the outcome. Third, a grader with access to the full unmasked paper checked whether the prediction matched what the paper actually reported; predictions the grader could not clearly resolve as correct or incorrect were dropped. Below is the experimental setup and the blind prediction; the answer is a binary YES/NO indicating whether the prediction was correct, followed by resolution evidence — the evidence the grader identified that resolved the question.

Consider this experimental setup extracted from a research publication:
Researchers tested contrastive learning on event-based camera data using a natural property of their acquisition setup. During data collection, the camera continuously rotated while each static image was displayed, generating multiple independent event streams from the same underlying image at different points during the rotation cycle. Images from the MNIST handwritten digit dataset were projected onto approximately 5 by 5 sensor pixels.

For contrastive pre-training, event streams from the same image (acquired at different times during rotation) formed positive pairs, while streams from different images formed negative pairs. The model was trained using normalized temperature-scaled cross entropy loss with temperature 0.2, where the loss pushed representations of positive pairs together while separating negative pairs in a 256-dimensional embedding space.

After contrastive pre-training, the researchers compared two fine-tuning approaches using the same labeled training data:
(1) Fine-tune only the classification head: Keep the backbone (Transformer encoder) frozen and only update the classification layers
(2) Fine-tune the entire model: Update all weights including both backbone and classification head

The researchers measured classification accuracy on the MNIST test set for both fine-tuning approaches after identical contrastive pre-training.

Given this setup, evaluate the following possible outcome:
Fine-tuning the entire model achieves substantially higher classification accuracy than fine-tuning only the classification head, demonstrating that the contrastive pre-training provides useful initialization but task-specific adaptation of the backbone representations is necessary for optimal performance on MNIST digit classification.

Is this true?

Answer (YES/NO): NO